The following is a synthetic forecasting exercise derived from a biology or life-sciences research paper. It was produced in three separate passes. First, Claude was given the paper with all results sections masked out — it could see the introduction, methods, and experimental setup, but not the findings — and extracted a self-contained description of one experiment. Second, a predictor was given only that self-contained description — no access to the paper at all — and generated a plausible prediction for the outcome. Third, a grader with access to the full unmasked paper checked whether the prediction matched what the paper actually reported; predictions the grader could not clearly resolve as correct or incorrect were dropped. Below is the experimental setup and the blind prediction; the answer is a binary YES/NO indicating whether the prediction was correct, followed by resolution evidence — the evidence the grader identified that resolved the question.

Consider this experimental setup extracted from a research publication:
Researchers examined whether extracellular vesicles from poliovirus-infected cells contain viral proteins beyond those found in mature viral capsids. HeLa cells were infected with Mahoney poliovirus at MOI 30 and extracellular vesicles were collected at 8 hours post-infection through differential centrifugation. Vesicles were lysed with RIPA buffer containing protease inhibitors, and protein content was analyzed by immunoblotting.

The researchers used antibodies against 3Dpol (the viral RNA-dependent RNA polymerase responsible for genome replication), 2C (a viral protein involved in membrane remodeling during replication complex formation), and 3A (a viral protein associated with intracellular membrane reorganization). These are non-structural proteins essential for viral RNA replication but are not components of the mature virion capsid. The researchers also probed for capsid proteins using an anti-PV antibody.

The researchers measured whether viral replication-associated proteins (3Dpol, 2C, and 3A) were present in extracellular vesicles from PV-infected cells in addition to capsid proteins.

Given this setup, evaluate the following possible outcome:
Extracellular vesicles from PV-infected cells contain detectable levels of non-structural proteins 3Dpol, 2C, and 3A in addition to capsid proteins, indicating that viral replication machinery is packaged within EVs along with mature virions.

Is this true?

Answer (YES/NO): YES